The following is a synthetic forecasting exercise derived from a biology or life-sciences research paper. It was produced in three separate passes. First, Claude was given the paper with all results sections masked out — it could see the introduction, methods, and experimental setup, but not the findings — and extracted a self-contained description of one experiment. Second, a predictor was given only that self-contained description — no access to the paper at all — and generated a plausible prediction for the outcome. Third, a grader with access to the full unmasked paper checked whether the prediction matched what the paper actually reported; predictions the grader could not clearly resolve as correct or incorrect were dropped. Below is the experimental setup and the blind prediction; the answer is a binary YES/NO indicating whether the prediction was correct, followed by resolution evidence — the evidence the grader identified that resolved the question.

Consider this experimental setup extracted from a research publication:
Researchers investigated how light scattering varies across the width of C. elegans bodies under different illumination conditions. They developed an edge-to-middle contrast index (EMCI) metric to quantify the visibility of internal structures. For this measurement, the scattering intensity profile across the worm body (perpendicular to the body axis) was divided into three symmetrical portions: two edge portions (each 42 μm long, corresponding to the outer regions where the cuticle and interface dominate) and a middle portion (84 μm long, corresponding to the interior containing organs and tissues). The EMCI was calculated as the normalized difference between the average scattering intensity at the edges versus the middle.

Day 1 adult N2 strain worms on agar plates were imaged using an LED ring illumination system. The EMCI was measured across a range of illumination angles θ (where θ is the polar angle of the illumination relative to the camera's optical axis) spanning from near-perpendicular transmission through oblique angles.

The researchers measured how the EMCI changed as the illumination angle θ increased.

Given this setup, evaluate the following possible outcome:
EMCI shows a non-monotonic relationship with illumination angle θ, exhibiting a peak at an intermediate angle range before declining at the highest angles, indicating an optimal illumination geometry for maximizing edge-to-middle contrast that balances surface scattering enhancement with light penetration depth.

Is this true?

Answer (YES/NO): NO